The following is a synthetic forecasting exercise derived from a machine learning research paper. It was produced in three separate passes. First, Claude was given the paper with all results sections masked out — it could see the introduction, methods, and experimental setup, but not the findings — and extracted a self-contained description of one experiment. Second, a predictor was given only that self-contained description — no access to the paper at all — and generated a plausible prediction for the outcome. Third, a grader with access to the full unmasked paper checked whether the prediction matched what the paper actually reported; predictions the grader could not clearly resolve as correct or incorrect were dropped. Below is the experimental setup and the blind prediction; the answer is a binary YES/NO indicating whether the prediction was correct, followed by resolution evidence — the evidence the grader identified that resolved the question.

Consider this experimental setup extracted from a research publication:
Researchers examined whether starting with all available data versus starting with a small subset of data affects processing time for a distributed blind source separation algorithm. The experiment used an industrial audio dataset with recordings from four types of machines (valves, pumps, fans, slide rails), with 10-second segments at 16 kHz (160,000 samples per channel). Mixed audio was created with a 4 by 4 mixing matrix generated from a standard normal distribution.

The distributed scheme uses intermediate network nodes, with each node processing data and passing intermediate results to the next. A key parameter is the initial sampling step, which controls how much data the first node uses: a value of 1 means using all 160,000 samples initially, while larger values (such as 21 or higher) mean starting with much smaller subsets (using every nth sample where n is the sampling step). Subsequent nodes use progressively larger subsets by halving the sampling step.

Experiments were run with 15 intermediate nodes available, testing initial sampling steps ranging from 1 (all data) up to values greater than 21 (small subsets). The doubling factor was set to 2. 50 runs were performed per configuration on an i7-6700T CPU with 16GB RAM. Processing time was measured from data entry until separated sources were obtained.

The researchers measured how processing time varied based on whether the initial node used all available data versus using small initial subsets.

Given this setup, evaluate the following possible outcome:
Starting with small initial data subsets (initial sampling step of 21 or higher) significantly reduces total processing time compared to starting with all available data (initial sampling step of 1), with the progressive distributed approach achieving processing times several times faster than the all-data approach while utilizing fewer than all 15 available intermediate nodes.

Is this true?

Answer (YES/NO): NO